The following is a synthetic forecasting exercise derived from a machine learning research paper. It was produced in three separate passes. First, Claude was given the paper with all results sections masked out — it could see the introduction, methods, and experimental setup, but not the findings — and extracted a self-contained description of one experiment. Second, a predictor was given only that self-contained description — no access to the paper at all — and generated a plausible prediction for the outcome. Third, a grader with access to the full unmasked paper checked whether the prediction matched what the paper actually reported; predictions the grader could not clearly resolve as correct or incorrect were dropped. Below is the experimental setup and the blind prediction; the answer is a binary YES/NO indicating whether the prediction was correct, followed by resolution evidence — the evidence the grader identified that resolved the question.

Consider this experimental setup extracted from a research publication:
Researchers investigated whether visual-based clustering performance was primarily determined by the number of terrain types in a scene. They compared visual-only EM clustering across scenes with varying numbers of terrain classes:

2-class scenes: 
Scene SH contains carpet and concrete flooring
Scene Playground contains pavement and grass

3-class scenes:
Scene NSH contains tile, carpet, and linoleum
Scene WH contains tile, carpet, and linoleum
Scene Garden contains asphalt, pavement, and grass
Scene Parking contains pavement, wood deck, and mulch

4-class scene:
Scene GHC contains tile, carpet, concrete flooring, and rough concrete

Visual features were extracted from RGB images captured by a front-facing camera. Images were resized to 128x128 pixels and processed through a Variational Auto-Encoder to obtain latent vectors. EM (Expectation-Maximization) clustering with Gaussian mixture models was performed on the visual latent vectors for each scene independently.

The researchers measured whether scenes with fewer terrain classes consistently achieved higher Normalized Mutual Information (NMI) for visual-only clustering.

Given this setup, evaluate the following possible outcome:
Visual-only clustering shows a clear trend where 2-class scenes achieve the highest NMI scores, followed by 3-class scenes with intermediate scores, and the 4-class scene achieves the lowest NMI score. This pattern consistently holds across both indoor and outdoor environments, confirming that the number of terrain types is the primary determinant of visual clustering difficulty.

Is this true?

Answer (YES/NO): NO